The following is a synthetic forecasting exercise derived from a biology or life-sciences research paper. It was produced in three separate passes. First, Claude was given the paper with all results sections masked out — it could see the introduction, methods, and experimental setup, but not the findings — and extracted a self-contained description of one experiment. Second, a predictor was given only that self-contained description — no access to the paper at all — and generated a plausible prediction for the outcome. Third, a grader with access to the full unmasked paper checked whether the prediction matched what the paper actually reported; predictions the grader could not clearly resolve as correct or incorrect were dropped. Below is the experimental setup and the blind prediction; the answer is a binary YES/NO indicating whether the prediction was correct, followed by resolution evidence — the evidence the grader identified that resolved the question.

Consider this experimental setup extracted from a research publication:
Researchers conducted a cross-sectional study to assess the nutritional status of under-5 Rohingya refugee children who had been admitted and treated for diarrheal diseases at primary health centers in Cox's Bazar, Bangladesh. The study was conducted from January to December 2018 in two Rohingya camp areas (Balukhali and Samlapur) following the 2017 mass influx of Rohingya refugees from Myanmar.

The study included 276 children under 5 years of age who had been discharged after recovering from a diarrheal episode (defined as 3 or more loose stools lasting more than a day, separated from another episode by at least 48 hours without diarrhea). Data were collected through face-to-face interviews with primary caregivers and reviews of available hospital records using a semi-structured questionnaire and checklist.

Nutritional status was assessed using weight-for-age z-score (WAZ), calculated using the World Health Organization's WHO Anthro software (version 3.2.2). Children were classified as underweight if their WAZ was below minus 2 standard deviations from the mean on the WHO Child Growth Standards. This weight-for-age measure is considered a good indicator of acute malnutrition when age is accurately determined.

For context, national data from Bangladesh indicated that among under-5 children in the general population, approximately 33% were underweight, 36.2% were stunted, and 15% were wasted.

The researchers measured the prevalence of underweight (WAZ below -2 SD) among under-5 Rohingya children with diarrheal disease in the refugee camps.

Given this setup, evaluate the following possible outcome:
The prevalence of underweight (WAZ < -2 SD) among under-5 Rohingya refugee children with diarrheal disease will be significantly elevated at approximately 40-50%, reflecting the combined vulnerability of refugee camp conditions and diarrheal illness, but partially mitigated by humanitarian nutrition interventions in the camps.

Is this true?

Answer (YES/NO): YES